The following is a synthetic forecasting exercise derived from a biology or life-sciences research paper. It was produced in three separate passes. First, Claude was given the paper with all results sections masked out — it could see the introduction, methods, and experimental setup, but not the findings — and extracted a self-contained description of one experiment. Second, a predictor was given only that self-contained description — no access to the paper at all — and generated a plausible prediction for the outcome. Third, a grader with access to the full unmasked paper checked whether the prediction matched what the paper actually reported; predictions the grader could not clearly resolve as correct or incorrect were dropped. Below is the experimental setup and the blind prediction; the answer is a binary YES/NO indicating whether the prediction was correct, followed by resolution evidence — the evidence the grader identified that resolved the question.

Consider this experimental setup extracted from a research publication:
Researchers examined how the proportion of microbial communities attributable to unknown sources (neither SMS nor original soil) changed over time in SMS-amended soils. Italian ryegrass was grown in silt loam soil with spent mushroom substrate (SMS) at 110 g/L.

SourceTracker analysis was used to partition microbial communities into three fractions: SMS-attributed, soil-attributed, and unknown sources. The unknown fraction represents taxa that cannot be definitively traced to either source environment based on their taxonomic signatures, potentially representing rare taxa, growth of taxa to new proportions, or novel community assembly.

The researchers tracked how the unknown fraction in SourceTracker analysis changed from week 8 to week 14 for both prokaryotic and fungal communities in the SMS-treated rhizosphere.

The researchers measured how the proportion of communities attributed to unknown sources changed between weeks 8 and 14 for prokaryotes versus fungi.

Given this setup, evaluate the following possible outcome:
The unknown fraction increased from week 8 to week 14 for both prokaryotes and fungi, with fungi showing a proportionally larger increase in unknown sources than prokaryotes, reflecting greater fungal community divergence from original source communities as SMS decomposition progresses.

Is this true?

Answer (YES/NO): NO